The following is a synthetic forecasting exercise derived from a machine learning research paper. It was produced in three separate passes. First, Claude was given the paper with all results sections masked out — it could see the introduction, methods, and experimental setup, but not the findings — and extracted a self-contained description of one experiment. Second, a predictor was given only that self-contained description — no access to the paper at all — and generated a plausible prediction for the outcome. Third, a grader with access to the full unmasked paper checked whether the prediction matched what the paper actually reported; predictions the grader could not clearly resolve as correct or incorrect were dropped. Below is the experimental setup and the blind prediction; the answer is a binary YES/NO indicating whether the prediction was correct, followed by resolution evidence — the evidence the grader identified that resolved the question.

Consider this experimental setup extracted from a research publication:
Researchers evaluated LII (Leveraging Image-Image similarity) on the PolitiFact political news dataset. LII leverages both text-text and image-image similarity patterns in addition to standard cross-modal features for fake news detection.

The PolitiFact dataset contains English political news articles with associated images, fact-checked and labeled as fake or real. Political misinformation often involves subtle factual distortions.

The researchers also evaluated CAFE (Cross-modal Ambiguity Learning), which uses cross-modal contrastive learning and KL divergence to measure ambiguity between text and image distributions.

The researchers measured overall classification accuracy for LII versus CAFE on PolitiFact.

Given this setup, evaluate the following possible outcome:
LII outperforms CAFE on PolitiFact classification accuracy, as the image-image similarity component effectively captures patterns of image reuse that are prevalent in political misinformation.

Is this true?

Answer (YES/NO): YES